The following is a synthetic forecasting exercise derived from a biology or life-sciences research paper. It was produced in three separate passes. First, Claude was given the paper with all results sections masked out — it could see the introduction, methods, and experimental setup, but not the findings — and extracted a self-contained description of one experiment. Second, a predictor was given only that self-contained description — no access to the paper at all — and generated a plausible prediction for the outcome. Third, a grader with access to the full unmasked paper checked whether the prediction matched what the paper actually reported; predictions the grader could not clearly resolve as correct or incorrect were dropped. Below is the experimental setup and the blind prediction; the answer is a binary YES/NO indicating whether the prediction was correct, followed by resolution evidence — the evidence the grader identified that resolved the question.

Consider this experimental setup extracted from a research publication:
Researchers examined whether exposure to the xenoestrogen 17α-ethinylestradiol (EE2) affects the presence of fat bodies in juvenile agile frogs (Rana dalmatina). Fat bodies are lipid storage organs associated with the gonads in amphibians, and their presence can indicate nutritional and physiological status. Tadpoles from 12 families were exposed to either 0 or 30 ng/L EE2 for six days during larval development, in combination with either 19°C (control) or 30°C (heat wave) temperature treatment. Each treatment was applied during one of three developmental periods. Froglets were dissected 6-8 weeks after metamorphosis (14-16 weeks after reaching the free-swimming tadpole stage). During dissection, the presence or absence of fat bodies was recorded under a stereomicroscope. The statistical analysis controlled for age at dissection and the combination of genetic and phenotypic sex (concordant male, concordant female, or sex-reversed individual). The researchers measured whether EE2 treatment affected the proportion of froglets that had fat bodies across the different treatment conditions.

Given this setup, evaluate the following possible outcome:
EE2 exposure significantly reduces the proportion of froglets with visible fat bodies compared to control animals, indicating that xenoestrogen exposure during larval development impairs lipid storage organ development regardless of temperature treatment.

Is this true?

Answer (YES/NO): NO